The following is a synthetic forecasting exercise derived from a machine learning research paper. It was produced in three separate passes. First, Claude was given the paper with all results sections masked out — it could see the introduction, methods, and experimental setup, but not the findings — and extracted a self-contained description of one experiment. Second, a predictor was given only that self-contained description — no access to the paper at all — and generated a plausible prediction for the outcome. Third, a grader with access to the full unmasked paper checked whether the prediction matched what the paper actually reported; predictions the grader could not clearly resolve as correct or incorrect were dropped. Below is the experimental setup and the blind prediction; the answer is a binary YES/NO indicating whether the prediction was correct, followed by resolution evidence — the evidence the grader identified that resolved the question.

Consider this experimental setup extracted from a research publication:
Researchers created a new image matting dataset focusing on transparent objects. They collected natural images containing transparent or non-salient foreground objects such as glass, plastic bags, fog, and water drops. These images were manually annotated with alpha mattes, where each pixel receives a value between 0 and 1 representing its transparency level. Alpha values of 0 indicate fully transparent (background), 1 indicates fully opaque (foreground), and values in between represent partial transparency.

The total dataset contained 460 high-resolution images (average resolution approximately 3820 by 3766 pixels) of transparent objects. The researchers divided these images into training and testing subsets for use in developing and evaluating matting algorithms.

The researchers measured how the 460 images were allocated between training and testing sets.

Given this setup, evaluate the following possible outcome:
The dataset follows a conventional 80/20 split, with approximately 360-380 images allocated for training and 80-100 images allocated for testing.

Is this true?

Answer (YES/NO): NO